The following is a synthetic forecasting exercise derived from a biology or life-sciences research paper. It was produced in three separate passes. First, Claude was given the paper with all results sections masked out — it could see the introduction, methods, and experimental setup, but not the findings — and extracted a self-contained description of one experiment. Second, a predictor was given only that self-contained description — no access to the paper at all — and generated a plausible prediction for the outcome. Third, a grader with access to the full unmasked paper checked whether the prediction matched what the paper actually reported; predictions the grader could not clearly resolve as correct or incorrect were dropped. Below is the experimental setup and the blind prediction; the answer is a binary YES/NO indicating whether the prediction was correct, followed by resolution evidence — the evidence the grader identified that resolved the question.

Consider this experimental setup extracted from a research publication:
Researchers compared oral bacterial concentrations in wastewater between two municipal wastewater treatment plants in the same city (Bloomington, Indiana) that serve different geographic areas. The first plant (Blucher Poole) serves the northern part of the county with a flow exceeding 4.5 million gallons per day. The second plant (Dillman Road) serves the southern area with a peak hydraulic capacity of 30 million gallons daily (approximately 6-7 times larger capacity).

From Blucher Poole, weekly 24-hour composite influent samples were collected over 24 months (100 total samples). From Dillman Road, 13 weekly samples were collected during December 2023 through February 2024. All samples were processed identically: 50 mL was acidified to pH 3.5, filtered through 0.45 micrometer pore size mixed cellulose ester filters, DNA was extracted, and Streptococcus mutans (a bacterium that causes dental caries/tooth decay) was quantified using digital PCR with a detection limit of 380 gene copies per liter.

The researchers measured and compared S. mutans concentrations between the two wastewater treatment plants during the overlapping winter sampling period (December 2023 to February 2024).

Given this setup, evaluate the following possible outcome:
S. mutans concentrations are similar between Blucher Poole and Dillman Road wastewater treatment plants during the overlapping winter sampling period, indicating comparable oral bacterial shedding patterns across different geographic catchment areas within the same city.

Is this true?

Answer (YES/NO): YES